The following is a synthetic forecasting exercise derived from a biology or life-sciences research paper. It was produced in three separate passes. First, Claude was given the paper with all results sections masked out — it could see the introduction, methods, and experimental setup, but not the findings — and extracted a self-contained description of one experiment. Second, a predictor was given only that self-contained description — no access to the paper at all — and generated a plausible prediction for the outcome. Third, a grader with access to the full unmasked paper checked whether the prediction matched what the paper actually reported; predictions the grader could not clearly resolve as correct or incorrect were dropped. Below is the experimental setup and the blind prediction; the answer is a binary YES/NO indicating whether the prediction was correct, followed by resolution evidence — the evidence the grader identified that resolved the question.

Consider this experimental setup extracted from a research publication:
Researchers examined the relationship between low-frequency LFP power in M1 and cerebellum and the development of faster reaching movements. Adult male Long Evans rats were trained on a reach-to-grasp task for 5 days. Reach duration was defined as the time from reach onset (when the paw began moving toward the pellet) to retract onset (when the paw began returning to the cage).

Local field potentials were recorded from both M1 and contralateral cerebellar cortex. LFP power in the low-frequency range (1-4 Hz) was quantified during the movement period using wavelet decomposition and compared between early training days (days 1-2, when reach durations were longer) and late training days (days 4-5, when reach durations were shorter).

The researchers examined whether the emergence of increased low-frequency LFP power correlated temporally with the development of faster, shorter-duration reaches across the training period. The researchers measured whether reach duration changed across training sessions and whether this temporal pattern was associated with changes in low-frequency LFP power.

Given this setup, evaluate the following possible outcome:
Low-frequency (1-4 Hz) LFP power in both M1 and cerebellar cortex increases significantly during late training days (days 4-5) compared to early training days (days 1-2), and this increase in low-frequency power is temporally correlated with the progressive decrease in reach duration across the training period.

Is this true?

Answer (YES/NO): YES